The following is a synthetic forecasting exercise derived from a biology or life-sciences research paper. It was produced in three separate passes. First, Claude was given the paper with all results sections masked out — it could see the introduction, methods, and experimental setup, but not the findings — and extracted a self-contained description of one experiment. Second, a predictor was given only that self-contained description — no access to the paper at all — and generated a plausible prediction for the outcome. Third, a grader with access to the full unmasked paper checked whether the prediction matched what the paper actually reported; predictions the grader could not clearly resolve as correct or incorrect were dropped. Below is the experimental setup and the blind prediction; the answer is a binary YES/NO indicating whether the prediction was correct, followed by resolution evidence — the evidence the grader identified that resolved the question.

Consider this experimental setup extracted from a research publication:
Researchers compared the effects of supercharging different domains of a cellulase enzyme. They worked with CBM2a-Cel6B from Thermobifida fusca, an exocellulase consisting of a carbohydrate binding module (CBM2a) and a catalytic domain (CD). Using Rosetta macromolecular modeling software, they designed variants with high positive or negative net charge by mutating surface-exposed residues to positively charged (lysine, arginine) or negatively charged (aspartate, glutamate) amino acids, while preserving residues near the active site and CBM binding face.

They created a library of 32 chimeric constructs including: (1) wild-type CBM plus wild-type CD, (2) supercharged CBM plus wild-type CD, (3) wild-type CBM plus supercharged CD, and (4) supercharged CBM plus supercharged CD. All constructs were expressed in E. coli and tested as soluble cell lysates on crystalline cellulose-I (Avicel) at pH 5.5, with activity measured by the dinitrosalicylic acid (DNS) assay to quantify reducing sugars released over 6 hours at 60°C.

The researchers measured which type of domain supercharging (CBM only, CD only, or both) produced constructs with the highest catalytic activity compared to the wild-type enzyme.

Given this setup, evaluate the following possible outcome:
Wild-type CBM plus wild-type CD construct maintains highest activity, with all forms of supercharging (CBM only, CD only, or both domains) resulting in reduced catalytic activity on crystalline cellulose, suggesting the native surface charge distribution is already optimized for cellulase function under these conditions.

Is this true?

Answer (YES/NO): NO